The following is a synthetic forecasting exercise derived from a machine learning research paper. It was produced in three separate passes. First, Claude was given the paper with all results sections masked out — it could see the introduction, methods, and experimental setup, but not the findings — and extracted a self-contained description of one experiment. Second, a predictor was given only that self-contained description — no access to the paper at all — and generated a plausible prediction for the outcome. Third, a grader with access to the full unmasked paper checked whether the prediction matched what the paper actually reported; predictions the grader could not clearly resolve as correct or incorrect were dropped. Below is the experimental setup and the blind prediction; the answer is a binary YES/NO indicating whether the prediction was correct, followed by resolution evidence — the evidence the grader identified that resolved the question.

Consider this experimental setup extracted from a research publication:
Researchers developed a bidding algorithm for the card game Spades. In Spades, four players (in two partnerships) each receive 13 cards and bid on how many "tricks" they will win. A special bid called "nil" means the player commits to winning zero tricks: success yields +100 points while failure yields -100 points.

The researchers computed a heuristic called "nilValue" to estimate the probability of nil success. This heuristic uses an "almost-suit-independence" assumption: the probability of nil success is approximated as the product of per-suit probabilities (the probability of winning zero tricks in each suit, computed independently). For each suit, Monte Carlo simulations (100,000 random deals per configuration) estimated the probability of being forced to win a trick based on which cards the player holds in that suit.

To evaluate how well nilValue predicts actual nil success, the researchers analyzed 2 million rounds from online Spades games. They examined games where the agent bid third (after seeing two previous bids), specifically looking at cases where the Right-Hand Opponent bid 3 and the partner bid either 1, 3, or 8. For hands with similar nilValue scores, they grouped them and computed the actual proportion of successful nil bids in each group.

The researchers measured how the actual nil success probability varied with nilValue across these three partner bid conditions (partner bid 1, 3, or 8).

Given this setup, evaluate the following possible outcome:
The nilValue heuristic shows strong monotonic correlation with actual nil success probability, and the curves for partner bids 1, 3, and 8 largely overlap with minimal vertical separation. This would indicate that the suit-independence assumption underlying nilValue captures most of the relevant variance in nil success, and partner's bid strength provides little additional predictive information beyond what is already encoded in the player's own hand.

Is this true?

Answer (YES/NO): NO